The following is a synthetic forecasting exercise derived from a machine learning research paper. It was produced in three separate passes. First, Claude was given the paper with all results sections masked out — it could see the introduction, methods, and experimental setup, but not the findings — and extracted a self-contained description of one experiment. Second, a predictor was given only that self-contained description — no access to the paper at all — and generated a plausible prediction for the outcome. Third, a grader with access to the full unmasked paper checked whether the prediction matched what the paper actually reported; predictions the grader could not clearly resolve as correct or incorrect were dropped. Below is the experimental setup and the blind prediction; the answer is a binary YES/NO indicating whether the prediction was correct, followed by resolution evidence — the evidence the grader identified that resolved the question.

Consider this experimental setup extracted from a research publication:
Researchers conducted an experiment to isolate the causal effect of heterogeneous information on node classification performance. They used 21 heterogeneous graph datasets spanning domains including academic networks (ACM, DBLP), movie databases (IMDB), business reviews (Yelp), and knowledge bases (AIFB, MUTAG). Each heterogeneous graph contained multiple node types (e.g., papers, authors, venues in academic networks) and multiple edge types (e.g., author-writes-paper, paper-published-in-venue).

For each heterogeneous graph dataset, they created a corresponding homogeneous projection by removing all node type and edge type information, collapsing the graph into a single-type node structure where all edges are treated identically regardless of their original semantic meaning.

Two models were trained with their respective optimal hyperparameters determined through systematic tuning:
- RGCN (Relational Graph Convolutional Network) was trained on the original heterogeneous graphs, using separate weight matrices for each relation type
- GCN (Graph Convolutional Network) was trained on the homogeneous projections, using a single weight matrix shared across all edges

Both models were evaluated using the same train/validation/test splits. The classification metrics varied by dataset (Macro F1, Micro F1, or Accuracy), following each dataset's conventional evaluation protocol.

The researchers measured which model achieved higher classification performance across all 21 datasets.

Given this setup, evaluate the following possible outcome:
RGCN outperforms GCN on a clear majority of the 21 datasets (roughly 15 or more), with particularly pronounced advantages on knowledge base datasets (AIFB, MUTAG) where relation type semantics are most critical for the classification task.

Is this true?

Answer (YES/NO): NO